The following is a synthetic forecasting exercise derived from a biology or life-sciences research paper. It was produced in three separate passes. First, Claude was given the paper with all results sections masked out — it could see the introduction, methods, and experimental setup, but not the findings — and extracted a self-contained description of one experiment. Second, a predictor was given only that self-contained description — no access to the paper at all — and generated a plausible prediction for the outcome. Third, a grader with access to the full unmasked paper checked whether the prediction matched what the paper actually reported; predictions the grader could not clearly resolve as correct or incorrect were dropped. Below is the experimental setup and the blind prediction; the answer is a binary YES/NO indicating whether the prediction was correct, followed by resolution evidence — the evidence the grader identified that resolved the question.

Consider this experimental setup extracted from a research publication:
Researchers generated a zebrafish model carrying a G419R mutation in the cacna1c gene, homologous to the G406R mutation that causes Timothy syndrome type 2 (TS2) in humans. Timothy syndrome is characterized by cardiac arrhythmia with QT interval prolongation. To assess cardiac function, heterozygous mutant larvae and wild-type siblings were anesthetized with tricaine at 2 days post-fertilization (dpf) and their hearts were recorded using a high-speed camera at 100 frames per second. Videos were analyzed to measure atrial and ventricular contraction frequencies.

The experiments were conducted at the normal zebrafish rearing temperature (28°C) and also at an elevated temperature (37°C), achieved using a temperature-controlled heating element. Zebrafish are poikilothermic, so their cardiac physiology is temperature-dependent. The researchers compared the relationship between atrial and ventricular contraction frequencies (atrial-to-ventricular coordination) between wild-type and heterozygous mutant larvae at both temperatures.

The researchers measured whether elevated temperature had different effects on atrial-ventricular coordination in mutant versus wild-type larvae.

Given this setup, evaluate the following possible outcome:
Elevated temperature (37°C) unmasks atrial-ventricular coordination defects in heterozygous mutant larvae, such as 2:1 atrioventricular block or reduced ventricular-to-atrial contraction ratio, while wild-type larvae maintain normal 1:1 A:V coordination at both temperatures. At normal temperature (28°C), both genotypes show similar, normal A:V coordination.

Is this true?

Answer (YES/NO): NO